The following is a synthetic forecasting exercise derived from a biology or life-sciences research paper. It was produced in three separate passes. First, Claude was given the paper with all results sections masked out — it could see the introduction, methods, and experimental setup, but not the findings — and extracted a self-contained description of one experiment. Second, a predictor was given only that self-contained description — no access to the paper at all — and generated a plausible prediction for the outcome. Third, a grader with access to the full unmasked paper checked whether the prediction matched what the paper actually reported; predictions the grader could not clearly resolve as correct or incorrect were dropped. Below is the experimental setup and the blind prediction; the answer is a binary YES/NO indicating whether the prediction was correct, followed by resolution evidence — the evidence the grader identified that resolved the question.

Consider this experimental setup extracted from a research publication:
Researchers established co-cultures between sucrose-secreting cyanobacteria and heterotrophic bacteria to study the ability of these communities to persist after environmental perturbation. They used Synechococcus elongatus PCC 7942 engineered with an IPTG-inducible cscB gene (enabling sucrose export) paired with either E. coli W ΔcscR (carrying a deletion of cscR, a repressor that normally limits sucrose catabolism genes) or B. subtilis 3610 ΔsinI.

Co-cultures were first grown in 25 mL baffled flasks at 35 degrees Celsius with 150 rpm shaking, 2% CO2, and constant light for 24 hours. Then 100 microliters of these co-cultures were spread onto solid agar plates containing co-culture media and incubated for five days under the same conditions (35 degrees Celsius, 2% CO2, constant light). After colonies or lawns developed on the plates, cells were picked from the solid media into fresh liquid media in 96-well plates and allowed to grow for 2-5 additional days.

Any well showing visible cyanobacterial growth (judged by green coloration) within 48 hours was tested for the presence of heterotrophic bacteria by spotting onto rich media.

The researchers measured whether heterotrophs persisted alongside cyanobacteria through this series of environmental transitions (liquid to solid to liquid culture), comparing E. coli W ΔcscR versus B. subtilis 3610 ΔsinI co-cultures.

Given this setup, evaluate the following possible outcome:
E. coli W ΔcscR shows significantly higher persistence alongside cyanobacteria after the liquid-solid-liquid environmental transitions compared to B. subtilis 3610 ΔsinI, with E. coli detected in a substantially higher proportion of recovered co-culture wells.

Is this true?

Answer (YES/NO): NO